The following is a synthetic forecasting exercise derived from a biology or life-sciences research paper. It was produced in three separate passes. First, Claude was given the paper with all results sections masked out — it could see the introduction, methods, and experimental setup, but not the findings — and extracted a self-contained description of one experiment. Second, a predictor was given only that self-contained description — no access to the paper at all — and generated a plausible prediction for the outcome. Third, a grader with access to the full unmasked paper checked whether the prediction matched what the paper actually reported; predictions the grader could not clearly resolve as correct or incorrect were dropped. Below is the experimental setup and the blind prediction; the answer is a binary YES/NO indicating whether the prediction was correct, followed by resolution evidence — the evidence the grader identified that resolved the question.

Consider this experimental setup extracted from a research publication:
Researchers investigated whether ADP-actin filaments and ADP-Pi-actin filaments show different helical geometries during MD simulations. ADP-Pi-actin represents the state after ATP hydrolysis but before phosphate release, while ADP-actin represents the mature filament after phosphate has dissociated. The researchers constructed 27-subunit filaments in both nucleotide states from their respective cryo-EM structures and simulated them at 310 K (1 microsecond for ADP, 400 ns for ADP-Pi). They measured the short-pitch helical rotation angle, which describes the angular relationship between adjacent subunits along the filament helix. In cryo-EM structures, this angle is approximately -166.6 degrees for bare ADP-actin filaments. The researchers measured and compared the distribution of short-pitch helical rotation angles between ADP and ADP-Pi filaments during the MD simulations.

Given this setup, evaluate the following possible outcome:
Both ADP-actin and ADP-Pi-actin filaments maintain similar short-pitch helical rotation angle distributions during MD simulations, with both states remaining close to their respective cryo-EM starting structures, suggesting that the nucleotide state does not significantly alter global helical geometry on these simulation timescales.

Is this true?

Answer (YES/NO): NO